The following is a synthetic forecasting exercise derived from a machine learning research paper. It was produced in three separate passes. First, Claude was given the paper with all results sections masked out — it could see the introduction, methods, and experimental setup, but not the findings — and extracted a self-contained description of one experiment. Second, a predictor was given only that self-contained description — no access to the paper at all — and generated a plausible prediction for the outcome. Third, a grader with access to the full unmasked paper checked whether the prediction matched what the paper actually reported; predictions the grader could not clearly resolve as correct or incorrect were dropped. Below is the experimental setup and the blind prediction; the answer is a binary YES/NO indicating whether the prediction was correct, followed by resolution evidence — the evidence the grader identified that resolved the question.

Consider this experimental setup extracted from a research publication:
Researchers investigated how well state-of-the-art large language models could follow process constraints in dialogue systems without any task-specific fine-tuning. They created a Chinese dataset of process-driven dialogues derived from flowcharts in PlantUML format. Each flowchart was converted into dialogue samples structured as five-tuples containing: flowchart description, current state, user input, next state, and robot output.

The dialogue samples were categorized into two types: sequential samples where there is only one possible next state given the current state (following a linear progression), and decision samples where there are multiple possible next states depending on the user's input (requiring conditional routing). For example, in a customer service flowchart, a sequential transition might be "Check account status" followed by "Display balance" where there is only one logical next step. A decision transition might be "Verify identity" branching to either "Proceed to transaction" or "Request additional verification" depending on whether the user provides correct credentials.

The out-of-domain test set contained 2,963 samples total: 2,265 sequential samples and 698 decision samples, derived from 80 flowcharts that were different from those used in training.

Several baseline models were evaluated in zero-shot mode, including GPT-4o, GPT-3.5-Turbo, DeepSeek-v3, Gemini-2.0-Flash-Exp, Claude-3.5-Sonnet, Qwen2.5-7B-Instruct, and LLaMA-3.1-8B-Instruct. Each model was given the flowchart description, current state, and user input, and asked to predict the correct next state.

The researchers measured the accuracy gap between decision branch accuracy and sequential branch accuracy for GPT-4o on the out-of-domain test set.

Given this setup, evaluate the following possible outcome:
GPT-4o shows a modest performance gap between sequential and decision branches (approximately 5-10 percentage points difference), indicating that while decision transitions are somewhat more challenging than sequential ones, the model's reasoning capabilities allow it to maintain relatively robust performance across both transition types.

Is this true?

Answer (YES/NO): NO